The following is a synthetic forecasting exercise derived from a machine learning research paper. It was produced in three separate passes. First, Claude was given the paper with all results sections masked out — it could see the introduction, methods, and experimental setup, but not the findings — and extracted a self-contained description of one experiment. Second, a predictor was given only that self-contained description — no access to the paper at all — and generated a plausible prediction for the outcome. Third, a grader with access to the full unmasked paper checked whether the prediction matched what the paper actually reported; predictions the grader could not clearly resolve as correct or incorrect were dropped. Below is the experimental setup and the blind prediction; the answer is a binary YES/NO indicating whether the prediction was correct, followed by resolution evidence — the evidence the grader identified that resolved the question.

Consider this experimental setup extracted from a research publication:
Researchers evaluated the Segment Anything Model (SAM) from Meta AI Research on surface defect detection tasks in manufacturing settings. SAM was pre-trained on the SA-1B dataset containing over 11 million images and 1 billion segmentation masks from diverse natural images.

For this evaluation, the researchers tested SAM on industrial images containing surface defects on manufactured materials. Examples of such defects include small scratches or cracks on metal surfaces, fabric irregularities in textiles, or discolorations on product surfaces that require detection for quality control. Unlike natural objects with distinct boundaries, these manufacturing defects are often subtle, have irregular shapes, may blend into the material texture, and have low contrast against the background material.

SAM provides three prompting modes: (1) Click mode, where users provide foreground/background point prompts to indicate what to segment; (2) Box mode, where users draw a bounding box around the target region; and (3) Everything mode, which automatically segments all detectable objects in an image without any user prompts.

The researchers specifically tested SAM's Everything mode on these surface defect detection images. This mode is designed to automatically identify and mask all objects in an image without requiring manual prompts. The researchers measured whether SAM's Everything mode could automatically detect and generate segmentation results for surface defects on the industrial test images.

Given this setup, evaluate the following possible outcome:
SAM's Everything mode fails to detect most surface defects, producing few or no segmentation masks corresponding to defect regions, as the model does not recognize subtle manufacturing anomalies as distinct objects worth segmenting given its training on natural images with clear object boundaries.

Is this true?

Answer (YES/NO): YES